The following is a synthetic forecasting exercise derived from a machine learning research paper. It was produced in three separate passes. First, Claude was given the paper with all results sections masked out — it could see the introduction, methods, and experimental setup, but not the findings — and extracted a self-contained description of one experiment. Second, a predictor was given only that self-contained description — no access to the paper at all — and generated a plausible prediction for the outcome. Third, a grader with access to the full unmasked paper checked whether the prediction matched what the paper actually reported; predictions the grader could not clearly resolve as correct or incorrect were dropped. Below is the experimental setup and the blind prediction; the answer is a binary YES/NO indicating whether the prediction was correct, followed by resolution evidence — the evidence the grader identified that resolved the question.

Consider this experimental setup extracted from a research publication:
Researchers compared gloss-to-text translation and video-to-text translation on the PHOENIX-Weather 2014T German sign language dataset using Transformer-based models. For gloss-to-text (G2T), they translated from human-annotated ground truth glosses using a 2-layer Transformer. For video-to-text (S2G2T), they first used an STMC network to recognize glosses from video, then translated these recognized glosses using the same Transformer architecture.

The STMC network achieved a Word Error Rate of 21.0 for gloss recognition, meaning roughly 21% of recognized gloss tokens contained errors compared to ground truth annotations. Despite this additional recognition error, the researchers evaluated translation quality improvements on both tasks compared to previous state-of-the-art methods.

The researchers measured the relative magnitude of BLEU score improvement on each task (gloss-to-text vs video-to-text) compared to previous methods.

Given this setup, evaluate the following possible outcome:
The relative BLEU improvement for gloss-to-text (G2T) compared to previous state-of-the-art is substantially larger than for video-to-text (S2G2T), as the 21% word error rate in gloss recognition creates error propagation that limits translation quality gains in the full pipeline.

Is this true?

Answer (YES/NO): NO